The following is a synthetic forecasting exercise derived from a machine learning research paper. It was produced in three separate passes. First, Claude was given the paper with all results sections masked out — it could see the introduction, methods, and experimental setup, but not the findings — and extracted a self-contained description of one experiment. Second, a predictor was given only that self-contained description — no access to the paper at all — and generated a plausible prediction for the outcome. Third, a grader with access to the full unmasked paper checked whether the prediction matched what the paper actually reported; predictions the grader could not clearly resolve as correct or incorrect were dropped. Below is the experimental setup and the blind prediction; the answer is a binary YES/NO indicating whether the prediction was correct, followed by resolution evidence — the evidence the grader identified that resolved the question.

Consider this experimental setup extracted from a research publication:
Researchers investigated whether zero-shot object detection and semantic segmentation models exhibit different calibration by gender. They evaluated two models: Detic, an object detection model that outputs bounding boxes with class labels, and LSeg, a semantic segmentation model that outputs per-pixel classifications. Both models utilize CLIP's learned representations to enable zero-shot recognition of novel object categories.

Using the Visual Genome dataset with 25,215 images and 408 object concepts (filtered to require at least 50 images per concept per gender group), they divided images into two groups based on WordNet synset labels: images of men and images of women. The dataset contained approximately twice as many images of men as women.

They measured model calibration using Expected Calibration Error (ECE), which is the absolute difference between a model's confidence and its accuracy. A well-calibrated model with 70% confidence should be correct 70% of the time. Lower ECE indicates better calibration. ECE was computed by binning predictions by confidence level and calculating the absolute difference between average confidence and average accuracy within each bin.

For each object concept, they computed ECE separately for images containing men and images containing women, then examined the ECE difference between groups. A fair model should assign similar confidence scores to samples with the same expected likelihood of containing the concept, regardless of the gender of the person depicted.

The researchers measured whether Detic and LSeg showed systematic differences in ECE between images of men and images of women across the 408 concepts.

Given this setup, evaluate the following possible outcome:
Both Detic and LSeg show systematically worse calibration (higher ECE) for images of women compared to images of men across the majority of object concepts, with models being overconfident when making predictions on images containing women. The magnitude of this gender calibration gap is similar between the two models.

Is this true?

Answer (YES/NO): NO